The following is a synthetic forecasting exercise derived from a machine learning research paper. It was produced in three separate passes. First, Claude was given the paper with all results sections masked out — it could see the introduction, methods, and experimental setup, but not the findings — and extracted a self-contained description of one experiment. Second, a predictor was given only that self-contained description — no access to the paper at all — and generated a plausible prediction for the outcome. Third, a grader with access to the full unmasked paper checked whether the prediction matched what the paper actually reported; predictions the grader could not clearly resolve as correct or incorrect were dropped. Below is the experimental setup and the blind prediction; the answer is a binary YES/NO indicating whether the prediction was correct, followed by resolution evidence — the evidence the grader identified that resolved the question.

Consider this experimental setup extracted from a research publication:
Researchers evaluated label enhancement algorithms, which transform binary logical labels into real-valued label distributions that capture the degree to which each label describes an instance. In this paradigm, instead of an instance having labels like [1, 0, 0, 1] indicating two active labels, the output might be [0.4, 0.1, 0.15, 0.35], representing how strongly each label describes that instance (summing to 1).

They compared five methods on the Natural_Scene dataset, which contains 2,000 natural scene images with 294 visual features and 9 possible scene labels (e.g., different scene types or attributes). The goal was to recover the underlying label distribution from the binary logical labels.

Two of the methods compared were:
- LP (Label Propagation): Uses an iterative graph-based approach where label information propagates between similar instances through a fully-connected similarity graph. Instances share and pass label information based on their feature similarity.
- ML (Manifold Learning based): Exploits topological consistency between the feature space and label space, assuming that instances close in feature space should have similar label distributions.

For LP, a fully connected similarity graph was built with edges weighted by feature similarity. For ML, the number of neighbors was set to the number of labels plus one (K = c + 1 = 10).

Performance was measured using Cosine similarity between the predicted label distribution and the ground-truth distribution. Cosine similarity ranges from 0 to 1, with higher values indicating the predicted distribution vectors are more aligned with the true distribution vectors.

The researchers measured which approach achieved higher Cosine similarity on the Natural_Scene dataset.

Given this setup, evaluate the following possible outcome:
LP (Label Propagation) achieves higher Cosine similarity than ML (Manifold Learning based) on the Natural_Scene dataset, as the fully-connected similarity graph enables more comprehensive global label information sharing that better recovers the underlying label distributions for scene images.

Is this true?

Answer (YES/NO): YES